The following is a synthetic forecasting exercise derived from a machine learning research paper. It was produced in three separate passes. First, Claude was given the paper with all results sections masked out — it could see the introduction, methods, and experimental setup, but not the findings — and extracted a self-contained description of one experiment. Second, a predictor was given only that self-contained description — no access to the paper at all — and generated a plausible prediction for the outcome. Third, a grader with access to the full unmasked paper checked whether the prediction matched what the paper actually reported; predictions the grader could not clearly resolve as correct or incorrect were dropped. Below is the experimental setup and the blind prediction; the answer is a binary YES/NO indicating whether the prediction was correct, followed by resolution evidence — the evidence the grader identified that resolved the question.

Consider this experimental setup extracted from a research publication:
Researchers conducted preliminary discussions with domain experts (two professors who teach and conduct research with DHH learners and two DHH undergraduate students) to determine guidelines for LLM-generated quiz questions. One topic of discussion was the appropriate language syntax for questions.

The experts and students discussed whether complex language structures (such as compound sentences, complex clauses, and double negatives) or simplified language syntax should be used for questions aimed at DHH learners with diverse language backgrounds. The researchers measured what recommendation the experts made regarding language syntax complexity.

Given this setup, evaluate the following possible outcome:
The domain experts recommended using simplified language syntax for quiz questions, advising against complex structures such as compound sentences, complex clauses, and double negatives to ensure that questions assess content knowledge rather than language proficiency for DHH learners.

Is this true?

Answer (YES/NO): YES